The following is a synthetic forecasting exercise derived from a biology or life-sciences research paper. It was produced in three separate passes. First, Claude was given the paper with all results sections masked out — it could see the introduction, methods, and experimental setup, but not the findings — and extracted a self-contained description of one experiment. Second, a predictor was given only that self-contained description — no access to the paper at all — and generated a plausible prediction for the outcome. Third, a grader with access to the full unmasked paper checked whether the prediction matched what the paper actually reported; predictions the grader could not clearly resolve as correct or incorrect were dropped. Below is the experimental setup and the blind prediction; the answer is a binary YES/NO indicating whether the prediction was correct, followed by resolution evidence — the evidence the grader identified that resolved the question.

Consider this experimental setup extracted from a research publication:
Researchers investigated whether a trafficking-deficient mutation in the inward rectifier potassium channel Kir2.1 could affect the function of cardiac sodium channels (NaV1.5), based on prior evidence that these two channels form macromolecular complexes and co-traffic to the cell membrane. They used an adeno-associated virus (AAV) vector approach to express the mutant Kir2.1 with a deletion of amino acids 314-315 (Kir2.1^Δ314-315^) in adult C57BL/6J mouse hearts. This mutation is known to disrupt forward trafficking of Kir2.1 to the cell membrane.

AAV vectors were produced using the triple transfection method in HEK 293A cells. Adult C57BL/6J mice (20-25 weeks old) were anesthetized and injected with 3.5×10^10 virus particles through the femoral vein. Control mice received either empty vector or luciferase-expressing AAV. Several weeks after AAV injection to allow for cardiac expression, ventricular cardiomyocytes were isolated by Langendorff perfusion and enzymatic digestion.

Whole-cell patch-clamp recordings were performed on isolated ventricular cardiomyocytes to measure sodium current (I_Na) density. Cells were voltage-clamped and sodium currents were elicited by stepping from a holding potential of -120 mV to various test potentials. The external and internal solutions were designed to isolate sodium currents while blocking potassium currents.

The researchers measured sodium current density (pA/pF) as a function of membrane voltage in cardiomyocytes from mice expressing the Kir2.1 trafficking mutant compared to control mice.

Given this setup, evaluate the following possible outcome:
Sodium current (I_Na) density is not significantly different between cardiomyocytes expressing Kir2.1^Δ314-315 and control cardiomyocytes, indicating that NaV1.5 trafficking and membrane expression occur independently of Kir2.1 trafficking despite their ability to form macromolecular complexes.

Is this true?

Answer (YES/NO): NO